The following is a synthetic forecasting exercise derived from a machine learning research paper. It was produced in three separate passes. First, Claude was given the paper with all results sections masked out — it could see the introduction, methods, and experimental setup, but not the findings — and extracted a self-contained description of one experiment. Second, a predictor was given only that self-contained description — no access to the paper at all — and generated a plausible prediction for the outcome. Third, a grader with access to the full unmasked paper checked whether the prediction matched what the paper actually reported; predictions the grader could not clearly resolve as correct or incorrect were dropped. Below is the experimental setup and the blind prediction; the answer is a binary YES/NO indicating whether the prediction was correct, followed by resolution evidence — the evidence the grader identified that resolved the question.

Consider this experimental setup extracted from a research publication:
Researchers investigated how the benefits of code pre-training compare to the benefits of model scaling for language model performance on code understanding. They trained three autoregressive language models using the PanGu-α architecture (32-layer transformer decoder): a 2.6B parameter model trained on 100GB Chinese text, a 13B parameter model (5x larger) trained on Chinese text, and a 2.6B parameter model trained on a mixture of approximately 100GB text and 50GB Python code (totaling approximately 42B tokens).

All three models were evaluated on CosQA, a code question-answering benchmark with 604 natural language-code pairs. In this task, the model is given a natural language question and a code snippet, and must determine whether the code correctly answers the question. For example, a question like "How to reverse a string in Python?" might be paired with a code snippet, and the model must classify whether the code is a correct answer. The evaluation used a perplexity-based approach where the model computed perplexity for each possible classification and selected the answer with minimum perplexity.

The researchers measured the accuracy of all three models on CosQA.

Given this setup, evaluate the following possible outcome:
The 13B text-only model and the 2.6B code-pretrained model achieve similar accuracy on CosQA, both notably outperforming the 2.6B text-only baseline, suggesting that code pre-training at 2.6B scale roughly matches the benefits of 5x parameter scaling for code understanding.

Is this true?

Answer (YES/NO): NO